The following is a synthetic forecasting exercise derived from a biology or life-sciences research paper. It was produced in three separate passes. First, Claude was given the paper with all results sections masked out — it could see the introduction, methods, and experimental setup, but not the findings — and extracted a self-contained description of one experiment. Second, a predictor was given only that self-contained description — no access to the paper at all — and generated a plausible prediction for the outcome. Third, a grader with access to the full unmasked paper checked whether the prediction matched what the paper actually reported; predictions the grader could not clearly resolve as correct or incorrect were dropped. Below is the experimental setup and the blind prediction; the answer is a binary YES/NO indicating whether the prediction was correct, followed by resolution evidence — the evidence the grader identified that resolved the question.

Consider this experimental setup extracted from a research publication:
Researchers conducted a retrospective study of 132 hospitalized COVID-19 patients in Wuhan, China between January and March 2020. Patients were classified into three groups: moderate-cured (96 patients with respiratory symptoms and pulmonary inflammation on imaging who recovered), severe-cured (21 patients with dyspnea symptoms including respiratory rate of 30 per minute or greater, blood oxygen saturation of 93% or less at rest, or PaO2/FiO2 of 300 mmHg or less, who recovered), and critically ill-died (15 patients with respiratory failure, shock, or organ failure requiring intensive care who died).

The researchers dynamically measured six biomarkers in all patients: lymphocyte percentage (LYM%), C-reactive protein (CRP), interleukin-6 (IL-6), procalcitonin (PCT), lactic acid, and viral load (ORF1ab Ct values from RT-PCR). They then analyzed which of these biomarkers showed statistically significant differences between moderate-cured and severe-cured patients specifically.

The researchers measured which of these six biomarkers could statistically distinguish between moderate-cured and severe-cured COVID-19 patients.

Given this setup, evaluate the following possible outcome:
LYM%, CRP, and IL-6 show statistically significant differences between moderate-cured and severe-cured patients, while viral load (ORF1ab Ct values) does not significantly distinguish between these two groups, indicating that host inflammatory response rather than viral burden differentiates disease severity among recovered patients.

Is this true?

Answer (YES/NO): NO